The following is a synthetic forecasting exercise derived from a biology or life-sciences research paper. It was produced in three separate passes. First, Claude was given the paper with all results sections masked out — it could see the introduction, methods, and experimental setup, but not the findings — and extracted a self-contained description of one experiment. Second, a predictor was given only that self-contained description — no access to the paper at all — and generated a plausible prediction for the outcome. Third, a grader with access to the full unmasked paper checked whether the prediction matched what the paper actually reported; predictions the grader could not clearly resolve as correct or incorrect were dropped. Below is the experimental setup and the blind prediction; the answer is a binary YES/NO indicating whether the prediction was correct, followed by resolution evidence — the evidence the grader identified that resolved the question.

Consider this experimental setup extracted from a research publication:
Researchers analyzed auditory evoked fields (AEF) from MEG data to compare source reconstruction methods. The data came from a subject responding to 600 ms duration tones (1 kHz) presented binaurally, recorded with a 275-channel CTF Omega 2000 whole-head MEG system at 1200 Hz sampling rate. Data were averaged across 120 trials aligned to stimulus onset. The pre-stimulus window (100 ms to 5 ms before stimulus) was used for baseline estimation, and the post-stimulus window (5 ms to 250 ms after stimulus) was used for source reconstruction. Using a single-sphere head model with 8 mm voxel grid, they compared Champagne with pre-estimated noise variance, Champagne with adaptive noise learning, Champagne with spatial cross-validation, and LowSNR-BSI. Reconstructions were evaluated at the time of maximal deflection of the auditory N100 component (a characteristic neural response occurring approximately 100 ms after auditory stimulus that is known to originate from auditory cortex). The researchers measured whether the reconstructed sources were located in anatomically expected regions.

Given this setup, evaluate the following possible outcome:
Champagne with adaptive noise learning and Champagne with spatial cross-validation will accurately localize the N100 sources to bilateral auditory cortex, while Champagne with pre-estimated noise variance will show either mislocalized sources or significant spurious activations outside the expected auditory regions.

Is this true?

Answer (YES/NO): NO